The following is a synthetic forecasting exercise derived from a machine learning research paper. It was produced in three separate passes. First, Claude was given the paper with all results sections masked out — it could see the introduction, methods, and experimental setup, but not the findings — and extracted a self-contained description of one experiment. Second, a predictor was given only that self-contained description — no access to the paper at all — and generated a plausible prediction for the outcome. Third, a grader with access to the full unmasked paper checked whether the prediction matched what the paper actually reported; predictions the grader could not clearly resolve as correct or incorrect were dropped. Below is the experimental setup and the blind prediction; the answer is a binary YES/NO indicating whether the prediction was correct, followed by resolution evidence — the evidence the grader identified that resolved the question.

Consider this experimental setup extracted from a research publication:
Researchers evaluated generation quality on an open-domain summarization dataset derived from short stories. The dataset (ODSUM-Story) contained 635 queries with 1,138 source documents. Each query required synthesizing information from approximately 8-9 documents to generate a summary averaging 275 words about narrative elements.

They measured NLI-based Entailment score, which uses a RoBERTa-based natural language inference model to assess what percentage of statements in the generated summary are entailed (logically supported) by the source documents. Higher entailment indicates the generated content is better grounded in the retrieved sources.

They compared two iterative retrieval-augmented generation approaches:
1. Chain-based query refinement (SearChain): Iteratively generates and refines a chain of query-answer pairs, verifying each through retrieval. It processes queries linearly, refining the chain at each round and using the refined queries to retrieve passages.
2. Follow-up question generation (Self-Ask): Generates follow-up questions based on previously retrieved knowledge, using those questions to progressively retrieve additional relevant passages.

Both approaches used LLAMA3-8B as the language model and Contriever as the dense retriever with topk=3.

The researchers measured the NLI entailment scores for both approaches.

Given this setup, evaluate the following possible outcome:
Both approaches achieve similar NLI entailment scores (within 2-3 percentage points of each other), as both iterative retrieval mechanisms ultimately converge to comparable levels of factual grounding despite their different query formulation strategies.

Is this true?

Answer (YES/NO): NO